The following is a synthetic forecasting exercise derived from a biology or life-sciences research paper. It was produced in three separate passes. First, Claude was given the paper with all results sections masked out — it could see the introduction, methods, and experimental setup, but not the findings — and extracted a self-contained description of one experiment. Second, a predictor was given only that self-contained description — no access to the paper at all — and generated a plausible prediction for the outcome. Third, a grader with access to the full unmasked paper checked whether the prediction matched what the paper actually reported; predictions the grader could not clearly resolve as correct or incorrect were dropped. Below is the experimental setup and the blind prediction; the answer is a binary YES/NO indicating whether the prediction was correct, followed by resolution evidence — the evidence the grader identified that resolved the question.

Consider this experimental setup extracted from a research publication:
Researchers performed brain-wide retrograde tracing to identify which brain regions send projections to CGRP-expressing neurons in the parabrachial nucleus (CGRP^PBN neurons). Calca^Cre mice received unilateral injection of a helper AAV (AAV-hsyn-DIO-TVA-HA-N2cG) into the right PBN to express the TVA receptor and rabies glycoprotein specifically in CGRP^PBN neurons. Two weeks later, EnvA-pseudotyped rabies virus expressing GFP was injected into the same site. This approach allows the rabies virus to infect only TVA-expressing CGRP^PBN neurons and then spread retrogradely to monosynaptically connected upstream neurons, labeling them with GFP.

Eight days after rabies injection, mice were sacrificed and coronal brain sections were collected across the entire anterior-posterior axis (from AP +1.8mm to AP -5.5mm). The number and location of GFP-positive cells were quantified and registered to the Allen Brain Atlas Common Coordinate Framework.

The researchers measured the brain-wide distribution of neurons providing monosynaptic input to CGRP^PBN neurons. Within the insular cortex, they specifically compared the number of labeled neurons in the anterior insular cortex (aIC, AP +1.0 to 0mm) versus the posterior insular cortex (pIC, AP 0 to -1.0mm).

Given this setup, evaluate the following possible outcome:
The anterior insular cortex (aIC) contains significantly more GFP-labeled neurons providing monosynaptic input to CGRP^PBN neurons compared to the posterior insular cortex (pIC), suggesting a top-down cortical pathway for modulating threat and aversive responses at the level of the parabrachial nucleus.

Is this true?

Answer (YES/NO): NO